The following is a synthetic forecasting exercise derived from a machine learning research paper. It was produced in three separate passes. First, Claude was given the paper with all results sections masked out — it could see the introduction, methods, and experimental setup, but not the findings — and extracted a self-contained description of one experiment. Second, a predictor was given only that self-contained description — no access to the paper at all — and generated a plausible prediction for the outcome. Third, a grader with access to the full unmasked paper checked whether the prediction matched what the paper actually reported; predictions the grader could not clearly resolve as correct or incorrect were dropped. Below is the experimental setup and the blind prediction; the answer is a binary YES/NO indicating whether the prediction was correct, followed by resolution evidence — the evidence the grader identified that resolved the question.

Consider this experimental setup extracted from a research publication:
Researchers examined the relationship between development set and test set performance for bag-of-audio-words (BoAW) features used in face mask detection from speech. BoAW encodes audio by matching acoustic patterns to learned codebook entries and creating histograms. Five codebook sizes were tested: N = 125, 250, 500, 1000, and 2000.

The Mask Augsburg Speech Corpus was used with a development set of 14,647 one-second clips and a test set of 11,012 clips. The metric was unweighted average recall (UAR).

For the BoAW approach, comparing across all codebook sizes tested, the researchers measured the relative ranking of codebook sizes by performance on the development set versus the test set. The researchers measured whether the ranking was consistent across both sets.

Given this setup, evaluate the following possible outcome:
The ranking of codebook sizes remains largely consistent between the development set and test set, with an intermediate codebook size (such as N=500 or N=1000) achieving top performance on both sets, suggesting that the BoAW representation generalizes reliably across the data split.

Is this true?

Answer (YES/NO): NO